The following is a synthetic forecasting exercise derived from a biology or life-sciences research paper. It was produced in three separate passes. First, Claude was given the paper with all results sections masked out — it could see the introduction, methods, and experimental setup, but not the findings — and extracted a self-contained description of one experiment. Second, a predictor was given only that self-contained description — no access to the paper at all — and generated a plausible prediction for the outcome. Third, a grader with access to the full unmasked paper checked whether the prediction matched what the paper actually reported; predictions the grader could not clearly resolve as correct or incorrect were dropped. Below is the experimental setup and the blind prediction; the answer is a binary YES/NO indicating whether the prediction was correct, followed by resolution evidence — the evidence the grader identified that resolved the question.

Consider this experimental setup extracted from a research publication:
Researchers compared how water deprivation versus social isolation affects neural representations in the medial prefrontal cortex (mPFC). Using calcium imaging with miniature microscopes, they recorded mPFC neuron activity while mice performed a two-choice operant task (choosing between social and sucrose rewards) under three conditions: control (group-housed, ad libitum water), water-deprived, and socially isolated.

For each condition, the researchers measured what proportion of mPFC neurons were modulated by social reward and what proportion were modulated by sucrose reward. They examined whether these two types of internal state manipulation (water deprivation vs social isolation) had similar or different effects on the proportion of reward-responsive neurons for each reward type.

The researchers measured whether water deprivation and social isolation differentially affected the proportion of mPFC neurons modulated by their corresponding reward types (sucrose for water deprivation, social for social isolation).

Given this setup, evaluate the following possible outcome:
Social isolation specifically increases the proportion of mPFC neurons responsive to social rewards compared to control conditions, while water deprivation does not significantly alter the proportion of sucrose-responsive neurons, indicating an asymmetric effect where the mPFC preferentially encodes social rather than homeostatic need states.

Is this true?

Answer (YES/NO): NO